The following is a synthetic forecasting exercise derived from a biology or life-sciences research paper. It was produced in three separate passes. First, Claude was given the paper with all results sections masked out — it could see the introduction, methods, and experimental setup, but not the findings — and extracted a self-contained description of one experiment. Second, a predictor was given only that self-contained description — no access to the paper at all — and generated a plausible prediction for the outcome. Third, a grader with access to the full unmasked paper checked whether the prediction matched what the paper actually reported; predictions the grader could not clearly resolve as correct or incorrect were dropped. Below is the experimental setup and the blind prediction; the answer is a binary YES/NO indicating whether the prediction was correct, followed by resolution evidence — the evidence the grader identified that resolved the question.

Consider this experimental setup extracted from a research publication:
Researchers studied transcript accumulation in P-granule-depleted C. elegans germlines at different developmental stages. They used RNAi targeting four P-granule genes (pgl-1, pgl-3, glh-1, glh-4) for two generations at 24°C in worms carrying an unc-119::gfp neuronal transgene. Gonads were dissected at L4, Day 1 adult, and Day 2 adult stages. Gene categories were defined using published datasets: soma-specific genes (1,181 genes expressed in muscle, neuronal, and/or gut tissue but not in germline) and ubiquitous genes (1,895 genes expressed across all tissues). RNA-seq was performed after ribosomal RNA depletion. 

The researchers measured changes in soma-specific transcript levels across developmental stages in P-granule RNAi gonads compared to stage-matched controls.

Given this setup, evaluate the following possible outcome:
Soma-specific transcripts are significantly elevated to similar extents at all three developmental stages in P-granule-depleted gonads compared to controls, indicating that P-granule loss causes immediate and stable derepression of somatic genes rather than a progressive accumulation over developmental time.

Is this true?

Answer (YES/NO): NO